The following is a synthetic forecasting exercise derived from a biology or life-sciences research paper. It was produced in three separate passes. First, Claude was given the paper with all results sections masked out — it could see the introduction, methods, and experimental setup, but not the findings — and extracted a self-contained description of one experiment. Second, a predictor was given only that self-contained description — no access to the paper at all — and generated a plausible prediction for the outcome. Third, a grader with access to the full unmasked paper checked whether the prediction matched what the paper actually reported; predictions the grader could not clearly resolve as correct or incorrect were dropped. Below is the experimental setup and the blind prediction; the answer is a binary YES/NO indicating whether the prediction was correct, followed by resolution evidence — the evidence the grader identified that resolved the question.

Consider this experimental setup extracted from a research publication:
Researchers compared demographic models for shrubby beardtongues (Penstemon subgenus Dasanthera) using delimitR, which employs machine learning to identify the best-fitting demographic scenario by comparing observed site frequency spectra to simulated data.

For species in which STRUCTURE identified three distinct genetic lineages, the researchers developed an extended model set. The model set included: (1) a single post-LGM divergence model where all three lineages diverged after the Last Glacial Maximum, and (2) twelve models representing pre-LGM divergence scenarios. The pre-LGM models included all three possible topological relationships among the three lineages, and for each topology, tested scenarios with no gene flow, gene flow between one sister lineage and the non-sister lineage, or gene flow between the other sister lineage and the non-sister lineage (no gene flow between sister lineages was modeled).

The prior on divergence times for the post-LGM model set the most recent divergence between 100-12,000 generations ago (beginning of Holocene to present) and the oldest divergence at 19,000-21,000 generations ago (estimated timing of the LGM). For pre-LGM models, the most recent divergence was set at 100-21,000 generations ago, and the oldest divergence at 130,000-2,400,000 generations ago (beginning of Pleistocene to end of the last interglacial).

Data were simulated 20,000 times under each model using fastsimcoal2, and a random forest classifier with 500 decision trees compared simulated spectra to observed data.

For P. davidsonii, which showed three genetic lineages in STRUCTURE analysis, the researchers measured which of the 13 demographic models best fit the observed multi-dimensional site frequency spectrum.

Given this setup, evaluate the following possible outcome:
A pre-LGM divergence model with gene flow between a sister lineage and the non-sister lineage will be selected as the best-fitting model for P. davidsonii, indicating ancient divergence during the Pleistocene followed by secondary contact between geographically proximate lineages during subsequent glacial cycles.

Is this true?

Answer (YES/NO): NO